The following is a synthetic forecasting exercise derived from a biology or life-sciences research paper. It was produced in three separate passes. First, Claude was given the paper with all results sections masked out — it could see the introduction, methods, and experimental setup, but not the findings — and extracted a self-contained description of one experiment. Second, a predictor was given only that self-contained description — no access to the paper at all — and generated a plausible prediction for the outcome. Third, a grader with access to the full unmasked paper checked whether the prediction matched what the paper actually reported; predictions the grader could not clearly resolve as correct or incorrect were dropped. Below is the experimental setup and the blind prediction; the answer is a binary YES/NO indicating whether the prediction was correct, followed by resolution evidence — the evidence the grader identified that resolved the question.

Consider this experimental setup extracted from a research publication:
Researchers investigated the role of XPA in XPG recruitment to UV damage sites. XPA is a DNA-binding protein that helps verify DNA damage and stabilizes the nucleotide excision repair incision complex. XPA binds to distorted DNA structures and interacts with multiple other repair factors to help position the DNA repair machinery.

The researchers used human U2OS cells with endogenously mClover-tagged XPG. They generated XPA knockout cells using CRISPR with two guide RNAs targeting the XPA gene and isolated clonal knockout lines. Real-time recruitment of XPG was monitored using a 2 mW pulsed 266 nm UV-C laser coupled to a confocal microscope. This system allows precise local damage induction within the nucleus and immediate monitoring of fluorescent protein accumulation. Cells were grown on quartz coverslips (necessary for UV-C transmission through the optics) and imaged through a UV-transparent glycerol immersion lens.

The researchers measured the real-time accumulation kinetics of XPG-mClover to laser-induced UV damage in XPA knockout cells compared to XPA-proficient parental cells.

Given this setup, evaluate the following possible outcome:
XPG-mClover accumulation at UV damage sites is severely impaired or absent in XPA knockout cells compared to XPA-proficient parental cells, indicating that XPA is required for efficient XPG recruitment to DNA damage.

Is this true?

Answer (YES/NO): NO